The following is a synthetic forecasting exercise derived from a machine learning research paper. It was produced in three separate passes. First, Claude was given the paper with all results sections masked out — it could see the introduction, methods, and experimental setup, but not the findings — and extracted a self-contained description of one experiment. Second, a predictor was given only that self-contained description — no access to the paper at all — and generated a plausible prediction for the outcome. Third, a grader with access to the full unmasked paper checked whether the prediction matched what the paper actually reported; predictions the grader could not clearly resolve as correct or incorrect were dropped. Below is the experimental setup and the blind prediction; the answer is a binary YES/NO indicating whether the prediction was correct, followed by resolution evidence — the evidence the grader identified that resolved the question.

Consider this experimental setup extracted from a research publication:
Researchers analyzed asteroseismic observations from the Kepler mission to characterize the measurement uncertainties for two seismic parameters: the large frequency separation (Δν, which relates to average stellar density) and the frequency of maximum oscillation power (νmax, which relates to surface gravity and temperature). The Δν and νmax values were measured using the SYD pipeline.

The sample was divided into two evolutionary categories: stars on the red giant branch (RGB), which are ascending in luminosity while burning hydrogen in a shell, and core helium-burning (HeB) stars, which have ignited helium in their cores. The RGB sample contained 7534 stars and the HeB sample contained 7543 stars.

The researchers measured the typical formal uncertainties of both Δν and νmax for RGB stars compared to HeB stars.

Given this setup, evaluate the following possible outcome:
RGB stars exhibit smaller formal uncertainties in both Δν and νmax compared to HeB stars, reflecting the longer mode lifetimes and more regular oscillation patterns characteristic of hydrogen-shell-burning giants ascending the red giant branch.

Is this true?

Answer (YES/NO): YES